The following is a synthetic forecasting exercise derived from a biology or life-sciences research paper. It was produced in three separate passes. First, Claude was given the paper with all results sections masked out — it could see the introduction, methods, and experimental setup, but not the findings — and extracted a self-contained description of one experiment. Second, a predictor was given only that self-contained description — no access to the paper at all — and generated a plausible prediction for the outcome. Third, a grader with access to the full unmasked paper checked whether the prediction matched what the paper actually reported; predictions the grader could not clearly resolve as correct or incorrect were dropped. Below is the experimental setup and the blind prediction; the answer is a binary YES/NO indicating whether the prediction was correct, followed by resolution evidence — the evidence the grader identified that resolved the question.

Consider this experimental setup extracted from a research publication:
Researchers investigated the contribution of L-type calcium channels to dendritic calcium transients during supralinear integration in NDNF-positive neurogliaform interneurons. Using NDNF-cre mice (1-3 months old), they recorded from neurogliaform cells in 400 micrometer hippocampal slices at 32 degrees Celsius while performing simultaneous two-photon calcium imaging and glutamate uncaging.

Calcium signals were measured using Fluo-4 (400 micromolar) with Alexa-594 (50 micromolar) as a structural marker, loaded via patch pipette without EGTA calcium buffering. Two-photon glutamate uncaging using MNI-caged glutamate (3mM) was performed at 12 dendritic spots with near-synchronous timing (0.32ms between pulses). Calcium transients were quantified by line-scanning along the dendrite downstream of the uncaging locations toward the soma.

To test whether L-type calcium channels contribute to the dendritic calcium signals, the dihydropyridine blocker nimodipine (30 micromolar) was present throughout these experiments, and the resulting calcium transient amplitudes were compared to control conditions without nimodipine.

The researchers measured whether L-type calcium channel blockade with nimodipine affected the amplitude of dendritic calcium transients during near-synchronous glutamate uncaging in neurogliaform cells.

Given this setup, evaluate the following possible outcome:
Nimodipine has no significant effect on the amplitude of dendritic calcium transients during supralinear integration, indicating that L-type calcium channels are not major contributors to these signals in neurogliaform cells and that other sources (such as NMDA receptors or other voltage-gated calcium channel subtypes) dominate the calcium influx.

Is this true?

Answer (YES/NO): NO